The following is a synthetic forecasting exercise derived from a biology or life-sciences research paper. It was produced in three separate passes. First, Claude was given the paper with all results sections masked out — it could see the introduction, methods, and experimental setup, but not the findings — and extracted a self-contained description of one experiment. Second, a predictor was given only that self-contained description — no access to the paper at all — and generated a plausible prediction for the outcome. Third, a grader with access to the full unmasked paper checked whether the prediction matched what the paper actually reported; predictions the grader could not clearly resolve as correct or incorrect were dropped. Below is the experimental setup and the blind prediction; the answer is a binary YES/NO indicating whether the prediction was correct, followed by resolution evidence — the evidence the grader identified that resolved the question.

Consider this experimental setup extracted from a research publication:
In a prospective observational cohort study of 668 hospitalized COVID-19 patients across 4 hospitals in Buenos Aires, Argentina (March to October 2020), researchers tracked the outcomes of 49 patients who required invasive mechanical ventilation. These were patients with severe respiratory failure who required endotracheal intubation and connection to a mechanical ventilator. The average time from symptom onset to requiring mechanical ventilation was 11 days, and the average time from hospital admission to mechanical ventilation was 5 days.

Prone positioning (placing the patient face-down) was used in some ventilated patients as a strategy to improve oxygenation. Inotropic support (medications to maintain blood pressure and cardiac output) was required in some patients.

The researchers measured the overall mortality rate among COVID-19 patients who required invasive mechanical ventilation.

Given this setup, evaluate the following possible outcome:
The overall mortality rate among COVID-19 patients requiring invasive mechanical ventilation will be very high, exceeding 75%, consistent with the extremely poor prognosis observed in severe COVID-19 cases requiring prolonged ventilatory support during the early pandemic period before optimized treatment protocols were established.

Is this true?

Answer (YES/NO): NO